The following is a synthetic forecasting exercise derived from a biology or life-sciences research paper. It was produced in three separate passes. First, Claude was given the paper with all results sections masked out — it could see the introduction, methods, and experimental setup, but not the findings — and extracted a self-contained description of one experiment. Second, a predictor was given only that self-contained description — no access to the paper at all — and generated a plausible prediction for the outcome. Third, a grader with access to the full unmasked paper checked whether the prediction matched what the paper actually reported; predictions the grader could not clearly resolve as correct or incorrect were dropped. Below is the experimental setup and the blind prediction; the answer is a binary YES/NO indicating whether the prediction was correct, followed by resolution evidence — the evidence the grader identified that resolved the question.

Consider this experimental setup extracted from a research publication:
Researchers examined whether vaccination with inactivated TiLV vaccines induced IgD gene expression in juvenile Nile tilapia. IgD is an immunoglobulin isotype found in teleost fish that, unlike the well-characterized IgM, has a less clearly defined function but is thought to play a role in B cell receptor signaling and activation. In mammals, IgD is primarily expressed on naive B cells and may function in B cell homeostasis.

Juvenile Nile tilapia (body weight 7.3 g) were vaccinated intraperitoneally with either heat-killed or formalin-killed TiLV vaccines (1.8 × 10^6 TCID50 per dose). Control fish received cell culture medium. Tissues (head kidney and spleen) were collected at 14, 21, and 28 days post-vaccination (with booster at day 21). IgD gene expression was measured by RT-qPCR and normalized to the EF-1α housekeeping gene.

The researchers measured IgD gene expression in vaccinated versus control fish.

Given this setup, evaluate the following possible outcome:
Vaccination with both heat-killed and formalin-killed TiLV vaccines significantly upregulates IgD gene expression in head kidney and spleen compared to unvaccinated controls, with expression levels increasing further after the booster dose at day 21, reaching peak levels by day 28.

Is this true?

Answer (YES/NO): NO